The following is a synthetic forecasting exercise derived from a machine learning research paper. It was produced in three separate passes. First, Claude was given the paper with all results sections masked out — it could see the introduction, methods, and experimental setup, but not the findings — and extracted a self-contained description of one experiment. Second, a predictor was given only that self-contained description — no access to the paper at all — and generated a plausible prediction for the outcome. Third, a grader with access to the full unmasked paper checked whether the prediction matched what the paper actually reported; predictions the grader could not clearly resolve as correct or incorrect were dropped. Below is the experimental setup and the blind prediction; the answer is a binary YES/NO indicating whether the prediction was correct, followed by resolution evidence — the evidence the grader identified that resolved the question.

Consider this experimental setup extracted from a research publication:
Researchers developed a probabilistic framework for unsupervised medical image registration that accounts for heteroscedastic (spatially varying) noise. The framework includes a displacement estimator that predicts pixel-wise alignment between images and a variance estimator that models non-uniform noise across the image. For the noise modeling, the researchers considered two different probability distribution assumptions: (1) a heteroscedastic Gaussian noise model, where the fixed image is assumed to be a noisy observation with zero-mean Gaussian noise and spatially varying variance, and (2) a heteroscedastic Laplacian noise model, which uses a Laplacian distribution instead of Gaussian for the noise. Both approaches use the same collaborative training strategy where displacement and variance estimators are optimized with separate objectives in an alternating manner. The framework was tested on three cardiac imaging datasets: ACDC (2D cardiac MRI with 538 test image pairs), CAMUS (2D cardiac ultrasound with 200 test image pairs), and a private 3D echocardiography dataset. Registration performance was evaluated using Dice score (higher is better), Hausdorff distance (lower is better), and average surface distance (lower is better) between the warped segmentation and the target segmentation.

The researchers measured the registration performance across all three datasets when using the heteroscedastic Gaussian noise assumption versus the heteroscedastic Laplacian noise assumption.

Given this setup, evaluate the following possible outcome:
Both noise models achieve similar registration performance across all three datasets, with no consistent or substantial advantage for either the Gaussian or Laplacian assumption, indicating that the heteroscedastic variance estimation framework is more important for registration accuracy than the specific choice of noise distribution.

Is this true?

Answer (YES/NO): NO